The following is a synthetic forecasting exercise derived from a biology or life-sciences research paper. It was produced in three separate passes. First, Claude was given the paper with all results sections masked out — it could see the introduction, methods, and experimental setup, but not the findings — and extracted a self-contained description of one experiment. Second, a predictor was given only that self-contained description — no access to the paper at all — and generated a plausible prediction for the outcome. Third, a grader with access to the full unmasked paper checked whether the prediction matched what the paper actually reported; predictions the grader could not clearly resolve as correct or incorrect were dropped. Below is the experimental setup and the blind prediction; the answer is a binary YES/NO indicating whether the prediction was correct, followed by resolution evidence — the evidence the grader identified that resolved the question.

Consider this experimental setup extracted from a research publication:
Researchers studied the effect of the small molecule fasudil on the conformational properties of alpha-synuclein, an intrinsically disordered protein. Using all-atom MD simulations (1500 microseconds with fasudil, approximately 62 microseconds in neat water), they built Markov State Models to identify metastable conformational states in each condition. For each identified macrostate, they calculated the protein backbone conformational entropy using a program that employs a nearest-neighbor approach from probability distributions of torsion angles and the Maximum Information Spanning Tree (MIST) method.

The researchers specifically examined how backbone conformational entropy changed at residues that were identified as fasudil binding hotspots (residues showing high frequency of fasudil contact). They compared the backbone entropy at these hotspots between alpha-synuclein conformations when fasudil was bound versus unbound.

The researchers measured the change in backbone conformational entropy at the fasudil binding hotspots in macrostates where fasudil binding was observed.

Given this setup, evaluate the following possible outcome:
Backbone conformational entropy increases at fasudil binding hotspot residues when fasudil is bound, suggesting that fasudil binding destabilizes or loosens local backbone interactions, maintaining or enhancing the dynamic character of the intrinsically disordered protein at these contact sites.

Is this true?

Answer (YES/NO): NO